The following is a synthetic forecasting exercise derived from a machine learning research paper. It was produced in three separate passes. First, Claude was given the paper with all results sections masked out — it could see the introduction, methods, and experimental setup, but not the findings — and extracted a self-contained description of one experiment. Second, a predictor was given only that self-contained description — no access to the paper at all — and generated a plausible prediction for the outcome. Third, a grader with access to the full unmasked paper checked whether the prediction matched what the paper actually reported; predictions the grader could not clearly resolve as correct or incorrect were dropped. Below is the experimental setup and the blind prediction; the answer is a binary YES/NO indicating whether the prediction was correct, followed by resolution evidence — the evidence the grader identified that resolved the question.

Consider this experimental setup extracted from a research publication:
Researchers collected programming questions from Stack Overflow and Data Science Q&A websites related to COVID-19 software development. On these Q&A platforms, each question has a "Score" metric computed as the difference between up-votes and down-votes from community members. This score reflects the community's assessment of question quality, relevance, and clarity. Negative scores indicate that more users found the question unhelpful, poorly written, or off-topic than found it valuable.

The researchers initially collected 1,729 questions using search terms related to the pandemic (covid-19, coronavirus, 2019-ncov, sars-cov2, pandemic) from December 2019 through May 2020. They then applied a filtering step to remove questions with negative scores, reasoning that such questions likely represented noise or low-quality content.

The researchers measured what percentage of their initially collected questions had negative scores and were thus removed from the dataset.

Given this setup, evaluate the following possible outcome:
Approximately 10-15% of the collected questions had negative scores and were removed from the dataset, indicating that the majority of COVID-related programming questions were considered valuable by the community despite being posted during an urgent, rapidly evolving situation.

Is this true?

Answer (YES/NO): YES